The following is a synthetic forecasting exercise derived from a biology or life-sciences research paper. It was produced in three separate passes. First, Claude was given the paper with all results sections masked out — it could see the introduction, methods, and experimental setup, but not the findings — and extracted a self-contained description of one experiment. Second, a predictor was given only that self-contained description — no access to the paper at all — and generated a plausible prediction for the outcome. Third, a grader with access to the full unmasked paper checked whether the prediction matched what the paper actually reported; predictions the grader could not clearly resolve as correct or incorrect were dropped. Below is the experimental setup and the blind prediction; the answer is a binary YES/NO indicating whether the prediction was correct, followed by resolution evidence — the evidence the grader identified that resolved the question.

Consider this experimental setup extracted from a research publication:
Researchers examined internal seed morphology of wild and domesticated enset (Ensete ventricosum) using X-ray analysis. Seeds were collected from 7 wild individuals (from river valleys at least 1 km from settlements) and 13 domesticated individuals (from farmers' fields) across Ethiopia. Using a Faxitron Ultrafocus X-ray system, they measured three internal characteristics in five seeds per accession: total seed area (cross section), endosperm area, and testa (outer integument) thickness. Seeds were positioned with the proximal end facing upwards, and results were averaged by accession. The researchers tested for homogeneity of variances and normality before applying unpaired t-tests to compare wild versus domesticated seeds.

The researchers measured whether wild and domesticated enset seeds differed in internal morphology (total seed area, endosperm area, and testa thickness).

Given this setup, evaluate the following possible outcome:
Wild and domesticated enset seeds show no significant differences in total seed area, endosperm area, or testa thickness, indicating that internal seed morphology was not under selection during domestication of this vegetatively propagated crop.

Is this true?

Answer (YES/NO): YES